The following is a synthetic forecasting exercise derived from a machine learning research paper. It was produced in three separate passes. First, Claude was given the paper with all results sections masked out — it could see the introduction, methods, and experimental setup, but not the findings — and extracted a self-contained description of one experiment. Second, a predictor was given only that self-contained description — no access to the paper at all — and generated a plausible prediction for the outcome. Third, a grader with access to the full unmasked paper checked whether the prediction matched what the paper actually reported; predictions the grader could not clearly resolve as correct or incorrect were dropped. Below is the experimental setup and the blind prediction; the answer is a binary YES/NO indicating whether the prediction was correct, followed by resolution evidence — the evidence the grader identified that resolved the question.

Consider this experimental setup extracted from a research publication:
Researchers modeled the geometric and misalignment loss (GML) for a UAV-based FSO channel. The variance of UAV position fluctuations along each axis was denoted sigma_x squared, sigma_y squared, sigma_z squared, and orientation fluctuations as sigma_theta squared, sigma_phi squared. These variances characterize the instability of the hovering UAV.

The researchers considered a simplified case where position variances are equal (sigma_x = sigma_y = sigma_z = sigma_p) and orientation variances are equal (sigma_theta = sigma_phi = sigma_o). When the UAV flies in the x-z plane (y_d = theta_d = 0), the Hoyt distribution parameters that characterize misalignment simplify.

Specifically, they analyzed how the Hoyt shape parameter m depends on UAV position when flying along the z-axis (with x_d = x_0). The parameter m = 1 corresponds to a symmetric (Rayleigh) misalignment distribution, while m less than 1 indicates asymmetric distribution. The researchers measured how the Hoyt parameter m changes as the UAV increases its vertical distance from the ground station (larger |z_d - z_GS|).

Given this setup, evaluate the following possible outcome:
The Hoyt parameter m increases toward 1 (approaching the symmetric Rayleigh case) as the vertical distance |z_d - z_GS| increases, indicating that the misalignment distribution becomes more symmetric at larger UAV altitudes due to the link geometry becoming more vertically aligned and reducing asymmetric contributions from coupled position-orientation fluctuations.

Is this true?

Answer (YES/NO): NO